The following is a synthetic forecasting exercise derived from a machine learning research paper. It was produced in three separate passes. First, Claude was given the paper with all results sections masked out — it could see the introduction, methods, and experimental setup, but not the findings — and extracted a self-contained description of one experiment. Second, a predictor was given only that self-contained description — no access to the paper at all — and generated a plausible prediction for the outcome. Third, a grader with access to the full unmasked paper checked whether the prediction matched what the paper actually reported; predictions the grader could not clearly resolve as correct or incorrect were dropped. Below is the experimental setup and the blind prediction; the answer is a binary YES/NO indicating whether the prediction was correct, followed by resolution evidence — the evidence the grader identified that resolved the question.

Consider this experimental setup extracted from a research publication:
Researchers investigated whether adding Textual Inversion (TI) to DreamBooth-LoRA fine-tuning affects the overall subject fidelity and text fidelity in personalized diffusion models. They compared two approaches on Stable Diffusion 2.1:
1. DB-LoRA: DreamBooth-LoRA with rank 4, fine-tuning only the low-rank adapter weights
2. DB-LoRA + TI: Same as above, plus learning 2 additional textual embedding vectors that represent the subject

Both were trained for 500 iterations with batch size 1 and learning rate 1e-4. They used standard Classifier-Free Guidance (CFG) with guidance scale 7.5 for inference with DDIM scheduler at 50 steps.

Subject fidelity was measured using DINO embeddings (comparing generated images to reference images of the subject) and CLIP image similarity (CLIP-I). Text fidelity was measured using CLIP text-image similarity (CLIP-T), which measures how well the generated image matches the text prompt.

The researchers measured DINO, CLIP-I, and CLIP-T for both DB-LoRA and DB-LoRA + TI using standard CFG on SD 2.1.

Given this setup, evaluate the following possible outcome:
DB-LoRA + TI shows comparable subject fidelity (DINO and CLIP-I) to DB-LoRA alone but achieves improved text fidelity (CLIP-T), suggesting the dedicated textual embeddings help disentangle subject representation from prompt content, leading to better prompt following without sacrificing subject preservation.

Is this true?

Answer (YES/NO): NO